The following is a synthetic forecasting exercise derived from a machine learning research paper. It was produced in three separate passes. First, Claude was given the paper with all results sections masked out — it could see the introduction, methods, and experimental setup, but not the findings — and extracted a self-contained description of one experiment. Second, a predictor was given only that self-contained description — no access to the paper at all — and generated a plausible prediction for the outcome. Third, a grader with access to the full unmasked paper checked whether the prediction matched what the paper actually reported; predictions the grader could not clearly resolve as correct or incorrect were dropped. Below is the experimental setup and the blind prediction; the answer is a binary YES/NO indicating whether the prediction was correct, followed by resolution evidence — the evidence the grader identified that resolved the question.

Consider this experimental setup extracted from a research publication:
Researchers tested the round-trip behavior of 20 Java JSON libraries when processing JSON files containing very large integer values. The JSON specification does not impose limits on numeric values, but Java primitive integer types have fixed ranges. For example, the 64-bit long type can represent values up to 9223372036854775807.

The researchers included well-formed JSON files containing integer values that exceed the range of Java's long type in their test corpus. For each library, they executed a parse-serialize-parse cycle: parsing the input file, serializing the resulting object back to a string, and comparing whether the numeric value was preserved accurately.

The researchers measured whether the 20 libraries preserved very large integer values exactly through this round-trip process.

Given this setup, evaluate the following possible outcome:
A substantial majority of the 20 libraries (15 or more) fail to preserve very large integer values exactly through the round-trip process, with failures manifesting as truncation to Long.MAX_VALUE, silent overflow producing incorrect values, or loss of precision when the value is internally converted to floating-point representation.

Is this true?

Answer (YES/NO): NO